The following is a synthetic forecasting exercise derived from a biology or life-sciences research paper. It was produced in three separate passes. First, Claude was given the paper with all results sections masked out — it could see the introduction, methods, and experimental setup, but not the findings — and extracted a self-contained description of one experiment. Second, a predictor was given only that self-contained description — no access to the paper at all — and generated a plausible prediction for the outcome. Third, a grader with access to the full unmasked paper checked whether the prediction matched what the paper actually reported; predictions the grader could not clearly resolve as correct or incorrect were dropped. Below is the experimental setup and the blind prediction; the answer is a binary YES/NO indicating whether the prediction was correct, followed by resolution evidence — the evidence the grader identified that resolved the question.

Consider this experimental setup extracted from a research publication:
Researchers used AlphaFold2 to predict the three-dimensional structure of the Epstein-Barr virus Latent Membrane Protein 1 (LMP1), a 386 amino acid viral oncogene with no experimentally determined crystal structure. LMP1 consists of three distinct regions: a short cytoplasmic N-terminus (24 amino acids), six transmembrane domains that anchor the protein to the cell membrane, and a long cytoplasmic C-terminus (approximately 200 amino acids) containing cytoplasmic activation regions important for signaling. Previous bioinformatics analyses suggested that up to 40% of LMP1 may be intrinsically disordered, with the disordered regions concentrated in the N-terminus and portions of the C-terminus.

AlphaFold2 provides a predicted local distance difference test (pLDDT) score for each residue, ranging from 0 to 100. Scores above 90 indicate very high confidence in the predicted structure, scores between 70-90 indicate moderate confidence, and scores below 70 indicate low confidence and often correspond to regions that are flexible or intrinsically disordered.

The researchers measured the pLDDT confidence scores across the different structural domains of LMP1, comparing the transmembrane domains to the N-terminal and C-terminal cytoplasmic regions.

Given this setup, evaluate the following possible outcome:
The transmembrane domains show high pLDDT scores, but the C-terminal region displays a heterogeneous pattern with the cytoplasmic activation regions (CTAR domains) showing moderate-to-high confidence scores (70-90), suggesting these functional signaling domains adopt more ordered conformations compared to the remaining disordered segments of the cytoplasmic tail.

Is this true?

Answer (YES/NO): NO